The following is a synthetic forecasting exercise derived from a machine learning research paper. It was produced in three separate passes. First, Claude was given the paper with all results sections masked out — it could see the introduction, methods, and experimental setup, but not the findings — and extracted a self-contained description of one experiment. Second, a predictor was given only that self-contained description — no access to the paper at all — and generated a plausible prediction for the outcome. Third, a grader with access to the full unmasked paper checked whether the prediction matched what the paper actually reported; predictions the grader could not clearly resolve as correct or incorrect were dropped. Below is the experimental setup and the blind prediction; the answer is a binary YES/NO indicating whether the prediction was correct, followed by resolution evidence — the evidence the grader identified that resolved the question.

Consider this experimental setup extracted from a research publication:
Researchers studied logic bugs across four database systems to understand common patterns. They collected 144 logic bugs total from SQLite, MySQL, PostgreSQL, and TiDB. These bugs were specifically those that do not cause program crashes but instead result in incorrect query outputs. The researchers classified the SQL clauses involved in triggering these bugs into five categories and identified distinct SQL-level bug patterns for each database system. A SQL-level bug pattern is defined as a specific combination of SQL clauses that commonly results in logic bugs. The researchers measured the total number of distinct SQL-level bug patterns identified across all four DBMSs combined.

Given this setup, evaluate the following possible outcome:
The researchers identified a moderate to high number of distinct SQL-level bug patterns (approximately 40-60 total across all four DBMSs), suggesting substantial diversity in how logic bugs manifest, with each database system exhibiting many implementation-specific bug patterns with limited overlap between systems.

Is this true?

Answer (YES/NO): NO